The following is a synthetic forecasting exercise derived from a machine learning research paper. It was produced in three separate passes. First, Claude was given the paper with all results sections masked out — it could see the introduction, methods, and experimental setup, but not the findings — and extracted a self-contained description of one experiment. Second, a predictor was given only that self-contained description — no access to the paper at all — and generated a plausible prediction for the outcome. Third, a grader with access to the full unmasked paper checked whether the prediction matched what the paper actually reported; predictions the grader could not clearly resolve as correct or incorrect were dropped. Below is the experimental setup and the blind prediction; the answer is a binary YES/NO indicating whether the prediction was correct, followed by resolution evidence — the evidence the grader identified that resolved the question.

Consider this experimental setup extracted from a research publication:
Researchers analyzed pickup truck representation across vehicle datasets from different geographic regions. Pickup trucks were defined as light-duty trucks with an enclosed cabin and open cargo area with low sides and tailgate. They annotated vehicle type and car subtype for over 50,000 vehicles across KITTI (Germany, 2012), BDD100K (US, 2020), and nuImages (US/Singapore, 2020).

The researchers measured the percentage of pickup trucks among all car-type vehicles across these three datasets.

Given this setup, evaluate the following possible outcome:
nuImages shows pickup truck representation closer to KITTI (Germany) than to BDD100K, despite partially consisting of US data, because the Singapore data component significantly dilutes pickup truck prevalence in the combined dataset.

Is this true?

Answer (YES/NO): NO